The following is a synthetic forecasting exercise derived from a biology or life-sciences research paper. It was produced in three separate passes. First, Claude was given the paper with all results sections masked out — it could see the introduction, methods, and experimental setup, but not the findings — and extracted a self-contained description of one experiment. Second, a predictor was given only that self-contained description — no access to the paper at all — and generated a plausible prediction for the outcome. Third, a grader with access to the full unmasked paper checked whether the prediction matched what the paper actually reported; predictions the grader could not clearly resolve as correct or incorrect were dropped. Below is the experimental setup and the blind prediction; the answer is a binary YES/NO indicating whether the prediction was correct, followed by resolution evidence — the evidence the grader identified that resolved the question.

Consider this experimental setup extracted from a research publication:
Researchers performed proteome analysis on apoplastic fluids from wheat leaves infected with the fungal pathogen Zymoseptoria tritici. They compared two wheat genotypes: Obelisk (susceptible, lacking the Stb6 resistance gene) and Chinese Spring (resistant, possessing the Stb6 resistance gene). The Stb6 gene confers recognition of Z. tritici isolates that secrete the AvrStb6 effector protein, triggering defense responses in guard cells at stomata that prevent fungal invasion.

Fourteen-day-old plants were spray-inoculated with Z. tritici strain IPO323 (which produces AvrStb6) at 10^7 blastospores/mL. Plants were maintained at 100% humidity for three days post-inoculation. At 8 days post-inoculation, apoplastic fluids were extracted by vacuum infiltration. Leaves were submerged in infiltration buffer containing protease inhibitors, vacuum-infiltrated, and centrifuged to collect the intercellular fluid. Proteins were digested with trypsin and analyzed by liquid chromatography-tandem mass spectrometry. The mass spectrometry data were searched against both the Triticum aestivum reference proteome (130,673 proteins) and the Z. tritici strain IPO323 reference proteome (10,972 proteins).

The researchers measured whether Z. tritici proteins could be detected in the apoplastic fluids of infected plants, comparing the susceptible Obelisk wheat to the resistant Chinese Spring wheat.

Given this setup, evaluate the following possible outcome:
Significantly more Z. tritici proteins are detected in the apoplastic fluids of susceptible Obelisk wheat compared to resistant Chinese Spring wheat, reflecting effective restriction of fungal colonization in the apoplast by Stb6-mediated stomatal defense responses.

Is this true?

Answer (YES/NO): NO